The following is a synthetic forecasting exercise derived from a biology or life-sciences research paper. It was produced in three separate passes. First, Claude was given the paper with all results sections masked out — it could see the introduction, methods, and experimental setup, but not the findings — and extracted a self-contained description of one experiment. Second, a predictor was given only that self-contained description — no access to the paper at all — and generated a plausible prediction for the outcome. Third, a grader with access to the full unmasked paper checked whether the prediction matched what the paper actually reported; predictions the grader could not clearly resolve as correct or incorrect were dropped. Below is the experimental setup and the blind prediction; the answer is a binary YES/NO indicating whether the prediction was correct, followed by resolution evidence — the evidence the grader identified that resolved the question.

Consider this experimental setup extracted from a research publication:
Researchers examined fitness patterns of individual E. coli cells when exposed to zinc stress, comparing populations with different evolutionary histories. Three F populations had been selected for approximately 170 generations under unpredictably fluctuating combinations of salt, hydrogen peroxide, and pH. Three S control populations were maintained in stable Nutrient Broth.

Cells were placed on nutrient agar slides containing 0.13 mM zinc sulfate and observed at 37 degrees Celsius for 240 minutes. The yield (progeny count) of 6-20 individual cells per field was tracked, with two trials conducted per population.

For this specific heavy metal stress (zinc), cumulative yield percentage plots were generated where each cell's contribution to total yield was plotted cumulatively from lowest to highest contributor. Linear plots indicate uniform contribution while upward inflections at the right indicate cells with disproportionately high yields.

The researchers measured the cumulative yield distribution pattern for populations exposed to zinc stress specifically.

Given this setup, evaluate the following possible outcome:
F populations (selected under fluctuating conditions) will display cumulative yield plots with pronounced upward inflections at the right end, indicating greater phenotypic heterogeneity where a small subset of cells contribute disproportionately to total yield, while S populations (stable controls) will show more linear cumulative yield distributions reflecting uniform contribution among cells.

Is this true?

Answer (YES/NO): NO